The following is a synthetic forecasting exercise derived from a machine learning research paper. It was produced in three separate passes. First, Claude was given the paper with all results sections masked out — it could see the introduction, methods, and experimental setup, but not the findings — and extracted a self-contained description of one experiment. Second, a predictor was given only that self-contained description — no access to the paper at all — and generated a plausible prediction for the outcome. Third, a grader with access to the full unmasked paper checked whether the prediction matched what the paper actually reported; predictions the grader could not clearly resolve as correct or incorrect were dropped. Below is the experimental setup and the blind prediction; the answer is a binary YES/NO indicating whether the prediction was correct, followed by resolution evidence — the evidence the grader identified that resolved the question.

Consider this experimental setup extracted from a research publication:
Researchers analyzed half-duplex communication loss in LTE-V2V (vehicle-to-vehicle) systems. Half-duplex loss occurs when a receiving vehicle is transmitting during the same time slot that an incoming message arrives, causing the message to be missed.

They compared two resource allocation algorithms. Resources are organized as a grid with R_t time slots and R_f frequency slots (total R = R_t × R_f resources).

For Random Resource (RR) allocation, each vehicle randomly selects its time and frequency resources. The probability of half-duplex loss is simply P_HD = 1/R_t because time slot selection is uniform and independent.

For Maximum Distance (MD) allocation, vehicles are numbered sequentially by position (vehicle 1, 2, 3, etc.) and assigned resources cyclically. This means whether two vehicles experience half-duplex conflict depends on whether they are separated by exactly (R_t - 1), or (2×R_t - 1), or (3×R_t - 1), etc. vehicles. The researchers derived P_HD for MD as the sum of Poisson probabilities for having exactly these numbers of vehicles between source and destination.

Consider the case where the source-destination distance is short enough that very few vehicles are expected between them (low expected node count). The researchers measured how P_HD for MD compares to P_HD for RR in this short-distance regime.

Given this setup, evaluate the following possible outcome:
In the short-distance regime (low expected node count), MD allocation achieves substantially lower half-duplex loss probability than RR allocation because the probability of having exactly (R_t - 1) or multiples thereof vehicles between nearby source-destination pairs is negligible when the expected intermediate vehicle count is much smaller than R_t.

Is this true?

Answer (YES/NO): YES